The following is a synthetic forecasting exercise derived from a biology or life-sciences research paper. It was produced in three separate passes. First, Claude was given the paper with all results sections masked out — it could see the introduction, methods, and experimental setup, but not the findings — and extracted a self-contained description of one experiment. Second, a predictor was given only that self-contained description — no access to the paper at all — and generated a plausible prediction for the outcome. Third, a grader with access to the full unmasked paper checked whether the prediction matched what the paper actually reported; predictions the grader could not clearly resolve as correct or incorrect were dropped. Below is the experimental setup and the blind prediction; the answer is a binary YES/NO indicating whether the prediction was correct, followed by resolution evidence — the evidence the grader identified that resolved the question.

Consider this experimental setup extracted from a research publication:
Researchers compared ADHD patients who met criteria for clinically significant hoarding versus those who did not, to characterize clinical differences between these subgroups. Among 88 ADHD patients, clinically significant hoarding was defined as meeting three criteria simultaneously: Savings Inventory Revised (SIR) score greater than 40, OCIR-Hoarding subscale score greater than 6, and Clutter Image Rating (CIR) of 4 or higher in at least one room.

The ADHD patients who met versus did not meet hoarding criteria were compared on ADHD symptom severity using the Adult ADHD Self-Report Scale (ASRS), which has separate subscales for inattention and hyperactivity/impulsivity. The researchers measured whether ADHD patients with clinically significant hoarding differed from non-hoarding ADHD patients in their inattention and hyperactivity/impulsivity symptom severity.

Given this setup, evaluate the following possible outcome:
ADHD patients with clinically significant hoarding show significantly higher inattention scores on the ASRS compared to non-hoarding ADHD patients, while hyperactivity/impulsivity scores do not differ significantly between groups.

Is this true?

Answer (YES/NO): YES